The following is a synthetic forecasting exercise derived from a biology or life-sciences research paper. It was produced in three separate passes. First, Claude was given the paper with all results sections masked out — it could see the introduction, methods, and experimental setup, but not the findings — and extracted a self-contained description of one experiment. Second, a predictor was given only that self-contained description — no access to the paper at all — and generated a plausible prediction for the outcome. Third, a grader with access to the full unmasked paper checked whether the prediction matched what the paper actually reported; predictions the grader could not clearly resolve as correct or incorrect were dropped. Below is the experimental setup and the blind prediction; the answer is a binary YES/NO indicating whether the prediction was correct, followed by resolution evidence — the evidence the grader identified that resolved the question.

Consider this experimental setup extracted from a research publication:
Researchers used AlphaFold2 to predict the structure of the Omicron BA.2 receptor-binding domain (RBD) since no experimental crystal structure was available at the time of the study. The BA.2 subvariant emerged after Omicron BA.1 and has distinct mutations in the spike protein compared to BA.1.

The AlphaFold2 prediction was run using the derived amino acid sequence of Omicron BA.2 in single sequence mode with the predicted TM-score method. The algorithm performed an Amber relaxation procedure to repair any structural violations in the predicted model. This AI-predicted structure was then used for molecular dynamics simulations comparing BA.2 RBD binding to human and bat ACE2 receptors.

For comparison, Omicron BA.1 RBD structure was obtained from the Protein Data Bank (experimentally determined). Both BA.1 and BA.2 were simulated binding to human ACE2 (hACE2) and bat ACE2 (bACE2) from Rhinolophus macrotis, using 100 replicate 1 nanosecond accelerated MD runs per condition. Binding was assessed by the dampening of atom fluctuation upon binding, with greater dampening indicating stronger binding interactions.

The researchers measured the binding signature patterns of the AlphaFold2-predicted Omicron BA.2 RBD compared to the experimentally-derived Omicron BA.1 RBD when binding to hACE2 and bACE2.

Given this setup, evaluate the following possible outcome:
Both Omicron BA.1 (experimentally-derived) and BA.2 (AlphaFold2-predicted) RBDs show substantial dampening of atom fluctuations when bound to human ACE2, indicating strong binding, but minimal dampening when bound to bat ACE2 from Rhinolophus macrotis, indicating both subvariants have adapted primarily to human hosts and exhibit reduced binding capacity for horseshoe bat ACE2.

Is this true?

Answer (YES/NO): NO